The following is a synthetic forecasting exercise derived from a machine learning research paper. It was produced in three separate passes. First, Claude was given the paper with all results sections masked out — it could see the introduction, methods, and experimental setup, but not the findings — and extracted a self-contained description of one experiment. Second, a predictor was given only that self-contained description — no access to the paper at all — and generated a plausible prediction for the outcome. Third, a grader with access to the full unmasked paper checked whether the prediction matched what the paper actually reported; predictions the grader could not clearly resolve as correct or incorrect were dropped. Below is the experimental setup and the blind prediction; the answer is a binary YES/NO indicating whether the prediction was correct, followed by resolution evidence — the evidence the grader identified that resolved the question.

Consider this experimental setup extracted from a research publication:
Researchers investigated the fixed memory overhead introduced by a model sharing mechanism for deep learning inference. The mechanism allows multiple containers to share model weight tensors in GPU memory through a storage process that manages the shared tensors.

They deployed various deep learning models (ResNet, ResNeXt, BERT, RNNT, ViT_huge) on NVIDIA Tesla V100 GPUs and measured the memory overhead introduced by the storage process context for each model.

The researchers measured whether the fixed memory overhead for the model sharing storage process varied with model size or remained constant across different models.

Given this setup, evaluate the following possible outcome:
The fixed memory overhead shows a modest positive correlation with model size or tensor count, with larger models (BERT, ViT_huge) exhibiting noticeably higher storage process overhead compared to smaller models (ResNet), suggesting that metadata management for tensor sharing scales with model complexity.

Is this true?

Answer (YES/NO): NO